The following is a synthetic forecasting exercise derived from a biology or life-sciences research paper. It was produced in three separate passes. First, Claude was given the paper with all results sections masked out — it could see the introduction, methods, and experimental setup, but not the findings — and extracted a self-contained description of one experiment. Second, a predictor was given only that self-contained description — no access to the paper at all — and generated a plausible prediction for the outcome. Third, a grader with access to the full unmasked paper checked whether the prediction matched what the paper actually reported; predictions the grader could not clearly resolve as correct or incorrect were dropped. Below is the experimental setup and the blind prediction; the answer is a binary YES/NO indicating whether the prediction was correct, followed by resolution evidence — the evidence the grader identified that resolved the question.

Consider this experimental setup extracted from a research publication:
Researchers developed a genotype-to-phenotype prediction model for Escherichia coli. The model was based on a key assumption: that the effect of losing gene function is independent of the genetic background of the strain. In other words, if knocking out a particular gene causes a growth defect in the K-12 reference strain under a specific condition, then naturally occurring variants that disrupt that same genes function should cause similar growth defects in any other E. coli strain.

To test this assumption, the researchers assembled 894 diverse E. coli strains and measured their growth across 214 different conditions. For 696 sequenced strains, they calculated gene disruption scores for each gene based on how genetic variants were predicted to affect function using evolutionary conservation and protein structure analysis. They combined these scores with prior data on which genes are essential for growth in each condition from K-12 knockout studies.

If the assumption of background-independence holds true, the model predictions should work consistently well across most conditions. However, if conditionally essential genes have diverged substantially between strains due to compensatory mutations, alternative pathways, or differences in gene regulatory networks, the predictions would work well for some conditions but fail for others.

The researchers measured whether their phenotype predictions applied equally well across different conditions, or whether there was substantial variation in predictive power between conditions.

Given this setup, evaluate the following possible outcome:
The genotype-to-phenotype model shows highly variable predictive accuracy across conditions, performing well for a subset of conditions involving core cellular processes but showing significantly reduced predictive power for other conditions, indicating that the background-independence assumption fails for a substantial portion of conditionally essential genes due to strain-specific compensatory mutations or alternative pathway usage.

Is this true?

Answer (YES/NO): NO